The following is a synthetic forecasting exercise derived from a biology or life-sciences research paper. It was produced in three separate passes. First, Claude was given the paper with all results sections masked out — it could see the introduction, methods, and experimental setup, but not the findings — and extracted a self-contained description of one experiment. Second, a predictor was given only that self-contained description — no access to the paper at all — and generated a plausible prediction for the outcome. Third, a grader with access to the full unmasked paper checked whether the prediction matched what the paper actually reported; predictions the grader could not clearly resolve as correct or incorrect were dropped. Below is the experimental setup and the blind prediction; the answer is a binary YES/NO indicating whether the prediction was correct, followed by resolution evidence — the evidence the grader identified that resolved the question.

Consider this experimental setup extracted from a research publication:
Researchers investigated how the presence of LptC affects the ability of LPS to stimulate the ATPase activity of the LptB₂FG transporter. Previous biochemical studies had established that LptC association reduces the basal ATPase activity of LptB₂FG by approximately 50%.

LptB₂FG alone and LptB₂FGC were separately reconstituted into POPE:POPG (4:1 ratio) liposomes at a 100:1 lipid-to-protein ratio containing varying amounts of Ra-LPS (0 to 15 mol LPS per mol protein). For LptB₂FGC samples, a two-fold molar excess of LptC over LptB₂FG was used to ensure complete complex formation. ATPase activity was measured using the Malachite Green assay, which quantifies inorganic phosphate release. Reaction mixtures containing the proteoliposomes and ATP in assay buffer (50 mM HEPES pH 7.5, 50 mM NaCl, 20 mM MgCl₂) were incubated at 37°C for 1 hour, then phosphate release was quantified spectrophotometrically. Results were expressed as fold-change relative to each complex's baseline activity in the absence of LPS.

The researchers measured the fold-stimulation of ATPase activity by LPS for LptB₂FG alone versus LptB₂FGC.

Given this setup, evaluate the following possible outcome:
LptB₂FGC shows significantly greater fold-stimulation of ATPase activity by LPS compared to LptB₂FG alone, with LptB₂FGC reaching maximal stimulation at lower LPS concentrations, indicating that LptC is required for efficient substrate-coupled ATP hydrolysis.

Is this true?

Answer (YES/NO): NO